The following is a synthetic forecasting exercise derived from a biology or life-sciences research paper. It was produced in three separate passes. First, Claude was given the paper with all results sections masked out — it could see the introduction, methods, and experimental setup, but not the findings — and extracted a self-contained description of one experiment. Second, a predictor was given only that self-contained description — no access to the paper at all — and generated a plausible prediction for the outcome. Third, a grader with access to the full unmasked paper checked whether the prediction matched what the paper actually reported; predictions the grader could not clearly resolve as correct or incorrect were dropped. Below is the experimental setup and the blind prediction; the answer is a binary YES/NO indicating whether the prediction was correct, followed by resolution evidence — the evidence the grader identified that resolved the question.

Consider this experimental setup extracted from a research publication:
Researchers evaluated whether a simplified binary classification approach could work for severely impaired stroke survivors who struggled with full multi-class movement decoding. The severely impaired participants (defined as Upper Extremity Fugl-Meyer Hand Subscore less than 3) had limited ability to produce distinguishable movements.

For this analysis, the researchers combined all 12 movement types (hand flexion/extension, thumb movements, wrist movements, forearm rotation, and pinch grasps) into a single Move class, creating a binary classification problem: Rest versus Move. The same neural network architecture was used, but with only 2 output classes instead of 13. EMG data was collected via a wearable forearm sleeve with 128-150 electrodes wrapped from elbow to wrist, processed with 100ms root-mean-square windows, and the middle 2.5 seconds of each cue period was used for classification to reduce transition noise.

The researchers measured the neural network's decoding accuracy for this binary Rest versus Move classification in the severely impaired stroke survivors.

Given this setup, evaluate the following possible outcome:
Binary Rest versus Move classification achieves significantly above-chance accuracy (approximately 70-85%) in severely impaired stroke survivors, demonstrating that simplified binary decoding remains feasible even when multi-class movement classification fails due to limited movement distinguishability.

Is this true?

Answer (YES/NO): NO